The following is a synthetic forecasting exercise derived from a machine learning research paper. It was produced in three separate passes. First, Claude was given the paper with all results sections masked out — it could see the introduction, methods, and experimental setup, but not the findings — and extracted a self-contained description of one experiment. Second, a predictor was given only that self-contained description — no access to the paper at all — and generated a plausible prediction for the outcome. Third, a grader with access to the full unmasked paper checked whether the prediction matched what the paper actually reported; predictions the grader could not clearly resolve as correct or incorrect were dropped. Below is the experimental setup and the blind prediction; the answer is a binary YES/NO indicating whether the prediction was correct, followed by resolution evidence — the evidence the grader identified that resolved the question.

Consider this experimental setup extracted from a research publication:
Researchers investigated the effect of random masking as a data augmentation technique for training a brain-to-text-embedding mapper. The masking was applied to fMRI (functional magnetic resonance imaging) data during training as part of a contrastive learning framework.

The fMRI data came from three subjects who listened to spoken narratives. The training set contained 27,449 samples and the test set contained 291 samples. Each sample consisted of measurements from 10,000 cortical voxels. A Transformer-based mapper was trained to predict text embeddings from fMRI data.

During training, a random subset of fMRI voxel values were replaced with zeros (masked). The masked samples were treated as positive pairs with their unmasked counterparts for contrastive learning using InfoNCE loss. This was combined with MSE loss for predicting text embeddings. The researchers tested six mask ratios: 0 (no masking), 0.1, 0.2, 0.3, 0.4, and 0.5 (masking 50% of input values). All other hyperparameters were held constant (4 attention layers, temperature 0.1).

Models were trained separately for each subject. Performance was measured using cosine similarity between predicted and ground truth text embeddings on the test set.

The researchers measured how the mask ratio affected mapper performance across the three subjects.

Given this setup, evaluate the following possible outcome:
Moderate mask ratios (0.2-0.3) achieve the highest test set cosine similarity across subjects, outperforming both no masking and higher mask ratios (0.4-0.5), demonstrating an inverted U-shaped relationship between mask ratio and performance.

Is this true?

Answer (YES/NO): NO